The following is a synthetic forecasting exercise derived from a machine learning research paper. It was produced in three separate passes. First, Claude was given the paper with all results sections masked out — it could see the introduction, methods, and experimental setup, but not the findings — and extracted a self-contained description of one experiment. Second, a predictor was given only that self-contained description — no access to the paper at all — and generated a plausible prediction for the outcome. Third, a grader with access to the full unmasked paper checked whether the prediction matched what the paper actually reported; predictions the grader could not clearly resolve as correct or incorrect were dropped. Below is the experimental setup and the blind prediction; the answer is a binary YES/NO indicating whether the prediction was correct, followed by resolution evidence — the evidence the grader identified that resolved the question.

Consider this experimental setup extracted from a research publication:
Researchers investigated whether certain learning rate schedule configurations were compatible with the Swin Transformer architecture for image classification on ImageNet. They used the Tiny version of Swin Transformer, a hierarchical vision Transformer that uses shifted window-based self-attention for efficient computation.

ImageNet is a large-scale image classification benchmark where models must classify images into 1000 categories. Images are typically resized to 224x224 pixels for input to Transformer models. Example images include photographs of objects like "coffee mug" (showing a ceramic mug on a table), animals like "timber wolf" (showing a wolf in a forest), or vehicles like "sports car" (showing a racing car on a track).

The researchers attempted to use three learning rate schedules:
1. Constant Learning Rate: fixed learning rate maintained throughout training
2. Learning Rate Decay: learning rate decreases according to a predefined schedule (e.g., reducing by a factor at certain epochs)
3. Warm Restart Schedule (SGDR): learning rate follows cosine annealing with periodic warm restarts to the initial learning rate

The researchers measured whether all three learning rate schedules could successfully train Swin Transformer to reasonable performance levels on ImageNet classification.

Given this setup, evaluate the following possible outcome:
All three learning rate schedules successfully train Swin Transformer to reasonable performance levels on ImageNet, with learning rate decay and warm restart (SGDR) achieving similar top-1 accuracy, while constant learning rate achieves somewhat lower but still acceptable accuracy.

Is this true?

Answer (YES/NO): NO